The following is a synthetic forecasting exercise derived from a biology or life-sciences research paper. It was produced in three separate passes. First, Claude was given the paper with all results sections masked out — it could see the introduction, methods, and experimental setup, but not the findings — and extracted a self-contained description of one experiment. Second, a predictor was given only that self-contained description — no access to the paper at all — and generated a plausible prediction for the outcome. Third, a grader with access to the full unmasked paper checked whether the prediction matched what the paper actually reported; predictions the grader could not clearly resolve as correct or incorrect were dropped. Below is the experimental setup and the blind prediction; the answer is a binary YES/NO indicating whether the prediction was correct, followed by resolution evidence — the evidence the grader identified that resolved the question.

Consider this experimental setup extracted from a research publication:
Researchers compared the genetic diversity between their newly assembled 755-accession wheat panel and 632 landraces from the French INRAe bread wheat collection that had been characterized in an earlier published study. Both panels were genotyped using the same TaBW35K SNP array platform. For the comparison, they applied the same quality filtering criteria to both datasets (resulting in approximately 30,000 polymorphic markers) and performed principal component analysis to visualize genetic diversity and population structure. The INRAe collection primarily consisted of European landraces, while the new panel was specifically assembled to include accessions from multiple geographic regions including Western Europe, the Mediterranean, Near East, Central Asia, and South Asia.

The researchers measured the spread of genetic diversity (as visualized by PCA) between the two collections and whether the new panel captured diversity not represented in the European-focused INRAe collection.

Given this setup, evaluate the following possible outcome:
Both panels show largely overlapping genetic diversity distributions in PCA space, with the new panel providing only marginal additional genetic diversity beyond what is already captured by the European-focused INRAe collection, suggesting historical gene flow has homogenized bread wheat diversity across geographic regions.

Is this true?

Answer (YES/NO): NO